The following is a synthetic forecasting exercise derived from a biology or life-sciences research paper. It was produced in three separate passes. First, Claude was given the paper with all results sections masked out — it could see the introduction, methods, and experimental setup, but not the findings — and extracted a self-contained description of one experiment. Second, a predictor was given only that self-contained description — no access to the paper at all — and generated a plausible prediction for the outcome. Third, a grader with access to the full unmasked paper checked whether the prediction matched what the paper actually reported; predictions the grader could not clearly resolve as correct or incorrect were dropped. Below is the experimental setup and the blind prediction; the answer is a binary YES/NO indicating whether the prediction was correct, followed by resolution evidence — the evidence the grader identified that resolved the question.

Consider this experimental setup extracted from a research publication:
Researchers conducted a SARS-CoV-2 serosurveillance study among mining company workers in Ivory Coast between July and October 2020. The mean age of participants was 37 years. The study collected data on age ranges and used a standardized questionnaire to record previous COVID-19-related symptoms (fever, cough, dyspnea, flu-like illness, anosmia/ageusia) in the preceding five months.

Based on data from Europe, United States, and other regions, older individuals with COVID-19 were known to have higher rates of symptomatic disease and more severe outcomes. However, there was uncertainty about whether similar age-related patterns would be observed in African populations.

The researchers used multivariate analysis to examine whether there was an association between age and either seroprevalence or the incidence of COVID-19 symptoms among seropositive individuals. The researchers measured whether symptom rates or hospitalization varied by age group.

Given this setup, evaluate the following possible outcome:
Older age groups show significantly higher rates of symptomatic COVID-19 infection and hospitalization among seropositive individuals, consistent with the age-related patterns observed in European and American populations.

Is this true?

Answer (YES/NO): NO